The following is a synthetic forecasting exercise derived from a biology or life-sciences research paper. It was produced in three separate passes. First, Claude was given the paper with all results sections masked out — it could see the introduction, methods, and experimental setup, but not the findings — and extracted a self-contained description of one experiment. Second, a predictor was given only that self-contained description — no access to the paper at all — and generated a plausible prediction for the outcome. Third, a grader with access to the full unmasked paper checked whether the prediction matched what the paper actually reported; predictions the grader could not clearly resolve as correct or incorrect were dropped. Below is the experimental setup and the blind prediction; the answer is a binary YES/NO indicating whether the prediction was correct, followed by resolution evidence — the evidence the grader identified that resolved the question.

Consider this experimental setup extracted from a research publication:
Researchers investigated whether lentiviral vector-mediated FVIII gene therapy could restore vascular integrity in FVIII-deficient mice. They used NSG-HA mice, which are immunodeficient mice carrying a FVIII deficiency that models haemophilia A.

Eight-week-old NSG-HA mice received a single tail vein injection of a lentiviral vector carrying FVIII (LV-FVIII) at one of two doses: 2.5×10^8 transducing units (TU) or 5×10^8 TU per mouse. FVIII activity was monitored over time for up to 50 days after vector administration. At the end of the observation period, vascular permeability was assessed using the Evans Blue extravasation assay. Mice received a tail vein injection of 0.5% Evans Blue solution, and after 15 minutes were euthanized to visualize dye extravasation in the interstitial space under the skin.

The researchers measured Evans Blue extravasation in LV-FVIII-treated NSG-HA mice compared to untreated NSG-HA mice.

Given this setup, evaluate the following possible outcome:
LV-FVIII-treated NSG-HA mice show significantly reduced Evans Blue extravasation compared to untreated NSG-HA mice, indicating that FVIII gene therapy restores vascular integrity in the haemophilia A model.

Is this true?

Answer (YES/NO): YES